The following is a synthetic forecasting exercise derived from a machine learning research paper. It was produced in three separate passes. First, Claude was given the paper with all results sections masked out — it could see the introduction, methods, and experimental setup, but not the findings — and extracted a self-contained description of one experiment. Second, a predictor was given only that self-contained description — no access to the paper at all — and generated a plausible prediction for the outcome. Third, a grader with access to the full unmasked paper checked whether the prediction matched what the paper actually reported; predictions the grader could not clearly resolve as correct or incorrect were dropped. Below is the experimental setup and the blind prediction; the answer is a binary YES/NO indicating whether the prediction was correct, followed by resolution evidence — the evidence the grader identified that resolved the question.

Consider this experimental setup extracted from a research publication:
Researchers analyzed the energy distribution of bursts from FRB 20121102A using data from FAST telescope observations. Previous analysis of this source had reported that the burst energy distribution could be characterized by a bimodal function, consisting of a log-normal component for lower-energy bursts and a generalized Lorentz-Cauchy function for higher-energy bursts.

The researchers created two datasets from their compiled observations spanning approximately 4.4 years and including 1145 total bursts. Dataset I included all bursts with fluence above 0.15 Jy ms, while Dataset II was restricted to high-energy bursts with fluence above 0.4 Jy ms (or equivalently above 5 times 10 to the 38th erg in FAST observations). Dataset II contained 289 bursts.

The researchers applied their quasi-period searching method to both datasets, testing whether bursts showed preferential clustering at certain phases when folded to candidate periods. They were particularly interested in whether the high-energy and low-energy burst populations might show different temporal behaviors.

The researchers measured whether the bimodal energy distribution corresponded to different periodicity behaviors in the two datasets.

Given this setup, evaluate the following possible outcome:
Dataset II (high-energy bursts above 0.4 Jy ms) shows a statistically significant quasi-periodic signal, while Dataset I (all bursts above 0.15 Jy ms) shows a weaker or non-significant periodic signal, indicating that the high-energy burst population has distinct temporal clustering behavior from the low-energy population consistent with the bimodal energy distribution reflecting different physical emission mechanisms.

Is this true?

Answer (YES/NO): NO